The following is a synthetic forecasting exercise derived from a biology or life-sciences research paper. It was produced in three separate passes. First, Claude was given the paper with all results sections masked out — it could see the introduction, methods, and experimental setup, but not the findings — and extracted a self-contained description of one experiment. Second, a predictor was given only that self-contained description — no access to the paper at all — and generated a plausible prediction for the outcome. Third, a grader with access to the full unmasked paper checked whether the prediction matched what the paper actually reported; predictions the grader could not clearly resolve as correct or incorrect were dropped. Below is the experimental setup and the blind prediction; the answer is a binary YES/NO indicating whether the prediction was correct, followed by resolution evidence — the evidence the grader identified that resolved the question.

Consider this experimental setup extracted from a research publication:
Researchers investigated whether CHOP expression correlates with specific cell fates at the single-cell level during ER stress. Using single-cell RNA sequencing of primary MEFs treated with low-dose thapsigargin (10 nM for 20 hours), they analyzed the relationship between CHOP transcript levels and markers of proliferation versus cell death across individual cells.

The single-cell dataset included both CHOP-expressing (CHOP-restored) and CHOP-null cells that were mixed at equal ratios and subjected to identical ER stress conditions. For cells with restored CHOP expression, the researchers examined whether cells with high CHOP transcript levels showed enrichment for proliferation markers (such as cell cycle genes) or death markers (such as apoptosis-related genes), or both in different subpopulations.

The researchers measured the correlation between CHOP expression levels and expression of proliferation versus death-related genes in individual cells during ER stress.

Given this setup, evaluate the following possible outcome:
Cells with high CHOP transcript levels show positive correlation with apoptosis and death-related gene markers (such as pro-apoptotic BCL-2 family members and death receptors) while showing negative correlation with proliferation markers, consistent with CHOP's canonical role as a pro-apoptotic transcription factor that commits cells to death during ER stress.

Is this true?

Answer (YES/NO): NO